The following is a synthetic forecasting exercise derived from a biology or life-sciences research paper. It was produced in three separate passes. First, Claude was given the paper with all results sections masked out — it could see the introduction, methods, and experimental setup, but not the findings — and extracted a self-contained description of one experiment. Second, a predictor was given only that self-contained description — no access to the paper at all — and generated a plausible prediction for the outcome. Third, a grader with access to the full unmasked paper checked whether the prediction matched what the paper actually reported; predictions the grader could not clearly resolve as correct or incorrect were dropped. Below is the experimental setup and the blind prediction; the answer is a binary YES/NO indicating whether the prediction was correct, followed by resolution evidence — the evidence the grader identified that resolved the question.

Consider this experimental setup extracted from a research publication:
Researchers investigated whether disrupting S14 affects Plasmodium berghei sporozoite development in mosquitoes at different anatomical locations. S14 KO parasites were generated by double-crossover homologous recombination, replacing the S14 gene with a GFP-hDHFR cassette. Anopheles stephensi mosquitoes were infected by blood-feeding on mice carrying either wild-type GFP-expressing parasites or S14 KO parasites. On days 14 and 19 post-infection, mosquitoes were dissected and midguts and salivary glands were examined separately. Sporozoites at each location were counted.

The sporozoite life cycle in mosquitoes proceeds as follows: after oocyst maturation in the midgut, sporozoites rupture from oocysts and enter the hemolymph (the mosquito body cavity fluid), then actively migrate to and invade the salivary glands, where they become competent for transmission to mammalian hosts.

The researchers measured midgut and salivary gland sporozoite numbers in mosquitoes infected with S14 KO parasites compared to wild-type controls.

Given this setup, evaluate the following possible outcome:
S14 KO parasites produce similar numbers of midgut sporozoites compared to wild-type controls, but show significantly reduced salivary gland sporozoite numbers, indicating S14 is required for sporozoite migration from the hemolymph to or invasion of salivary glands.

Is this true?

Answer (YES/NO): YES